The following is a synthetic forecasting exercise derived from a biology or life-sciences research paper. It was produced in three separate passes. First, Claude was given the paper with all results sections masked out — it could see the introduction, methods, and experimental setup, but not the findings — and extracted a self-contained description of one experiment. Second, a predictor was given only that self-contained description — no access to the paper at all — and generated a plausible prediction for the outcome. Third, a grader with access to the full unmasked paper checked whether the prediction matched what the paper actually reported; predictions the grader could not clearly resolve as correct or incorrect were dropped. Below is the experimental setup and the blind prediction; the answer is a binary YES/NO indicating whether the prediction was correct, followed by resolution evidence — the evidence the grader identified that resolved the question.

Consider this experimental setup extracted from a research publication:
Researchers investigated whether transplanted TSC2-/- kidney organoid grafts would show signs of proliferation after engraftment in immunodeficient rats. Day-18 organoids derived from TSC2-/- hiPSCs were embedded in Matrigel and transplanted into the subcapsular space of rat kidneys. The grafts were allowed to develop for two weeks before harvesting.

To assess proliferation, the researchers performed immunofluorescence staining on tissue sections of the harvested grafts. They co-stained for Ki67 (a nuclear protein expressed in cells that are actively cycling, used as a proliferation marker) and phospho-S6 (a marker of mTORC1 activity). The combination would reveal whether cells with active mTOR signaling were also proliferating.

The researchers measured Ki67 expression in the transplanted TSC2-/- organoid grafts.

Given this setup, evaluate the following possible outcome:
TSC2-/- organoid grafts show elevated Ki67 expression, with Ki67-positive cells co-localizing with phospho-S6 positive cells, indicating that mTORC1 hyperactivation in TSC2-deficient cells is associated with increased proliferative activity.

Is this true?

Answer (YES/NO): NO